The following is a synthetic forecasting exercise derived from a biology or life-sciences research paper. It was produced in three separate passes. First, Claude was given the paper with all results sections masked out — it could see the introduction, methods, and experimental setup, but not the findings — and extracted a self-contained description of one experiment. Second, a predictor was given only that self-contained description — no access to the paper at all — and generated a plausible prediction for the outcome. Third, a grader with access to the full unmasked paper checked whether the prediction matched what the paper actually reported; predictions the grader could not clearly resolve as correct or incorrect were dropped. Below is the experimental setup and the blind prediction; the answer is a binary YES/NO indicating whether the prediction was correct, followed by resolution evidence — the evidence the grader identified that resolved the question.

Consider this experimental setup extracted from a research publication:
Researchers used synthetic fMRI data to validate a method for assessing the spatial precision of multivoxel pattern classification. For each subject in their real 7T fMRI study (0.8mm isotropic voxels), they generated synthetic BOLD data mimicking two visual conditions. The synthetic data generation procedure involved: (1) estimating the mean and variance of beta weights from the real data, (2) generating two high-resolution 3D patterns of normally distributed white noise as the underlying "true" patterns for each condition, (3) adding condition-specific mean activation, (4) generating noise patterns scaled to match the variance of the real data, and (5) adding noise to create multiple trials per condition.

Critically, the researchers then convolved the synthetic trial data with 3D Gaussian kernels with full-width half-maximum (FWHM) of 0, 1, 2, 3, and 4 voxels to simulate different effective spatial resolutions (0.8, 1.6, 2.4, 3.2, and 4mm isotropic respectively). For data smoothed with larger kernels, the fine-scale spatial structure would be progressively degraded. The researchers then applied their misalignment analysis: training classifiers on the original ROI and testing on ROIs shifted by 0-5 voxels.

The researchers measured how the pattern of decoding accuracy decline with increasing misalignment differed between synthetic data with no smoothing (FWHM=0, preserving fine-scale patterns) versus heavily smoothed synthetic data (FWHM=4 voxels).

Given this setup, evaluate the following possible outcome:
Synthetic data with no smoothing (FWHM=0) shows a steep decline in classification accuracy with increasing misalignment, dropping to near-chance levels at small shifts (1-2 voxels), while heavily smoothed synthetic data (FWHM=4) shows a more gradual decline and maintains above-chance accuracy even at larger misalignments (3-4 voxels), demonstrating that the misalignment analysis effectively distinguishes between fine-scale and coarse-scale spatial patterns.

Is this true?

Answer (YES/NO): YES